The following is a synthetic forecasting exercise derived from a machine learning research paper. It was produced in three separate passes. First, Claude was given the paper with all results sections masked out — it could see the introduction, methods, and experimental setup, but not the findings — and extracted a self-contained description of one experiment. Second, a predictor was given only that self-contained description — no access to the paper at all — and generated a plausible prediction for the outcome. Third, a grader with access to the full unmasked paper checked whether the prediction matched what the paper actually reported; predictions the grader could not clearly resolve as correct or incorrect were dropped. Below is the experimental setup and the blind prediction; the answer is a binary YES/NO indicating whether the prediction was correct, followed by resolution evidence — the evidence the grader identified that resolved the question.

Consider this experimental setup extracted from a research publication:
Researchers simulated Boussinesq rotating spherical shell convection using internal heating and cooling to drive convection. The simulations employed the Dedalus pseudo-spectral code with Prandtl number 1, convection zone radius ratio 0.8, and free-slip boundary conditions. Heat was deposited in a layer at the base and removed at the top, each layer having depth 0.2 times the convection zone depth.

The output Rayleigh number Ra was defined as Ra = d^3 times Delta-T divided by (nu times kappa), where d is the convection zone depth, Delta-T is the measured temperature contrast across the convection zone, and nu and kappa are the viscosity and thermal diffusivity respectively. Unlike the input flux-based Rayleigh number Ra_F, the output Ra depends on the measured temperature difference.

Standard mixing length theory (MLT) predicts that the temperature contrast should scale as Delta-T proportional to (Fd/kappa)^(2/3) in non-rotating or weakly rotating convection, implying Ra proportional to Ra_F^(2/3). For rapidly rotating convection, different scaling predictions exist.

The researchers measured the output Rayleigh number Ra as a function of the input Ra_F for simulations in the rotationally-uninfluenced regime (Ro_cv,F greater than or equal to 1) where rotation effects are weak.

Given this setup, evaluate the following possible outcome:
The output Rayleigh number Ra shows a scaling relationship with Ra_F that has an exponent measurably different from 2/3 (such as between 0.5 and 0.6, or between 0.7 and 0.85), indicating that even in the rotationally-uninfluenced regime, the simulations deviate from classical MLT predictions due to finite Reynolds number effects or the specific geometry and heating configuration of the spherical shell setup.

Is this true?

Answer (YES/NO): NO